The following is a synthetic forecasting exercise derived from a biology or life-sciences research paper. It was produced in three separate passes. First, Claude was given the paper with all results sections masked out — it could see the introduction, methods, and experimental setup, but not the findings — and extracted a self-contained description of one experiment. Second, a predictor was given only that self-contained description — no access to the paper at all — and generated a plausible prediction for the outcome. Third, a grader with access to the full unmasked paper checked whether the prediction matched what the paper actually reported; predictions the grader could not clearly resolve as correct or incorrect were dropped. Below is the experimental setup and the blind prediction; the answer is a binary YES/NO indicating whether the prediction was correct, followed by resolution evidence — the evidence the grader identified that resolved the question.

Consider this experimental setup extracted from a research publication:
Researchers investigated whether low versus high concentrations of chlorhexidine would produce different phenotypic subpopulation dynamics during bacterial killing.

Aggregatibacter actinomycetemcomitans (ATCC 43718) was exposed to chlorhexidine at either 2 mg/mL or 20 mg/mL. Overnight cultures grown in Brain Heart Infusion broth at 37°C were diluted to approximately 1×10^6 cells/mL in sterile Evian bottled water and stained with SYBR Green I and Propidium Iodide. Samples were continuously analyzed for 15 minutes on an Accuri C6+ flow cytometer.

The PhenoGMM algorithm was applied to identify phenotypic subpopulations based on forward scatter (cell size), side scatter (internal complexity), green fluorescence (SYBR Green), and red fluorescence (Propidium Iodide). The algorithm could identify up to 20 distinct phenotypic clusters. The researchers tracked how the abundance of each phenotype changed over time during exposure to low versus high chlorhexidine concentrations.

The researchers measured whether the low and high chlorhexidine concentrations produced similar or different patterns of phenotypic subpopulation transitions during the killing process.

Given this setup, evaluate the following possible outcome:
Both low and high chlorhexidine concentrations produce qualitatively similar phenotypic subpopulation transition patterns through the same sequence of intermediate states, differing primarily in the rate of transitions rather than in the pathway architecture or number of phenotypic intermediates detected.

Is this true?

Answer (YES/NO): YES